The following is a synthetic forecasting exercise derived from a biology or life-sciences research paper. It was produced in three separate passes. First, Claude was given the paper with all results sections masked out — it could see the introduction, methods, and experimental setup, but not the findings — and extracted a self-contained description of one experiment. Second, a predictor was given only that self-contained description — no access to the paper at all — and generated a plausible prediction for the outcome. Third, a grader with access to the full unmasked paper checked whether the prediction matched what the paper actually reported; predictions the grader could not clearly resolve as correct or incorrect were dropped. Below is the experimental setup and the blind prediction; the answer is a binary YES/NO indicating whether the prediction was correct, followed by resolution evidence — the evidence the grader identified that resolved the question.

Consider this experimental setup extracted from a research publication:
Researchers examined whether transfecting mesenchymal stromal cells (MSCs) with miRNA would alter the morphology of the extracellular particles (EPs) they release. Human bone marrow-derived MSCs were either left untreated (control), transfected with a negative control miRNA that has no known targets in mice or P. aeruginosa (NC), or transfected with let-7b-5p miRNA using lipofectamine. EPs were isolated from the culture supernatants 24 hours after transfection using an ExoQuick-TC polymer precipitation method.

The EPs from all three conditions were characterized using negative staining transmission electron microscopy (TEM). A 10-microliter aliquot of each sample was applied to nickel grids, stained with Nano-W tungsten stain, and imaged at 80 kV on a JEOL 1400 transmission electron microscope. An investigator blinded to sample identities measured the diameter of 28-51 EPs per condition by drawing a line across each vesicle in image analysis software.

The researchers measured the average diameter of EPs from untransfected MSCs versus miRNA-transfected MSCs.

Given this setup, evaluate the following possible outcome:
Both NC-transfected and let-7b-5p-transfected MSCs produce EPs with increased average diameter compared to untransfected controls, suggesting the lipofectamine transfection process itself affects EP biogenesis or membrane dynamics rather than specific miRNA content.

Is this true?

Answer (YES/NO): NO